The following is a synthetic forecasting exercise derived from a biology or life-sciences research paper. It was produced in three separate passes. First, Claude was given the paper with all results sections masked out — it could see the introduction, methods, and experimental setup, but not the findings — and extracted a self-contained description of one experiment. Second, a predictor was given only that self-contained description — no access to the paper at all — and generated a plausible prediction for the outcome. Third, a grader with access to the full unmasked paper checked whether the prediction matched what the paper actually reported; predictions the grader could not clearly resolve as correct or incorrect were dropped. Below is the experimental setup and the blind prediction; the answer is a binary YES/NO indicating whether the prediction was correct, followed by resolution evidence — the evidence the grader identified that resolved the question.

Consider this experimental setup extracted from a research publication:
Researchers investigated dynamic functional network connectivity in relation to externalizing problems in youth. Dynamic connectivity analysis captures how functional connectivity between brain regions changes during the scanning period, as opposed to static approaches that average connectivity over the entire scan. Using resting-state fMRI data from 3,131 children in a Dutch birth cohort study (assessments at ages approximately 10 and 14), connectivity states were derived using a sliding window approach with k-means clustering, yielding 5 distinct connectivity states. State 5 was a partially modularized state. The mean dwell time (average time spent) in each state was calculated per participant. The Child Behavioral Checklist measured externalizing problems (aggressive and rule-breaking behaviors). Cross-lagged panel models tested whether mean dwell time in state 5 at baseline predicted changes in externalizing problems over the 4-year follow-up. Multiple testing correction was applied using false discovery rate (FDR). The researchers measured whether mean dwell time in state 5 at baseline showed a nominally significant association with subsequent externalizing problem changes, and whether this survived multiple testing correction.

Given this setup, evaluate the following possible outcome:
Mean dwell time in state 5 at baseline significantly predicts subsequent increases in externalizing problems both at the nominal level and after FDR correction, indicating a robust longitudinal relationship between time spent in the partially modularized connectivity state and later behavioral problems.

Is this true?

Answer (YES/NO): NO